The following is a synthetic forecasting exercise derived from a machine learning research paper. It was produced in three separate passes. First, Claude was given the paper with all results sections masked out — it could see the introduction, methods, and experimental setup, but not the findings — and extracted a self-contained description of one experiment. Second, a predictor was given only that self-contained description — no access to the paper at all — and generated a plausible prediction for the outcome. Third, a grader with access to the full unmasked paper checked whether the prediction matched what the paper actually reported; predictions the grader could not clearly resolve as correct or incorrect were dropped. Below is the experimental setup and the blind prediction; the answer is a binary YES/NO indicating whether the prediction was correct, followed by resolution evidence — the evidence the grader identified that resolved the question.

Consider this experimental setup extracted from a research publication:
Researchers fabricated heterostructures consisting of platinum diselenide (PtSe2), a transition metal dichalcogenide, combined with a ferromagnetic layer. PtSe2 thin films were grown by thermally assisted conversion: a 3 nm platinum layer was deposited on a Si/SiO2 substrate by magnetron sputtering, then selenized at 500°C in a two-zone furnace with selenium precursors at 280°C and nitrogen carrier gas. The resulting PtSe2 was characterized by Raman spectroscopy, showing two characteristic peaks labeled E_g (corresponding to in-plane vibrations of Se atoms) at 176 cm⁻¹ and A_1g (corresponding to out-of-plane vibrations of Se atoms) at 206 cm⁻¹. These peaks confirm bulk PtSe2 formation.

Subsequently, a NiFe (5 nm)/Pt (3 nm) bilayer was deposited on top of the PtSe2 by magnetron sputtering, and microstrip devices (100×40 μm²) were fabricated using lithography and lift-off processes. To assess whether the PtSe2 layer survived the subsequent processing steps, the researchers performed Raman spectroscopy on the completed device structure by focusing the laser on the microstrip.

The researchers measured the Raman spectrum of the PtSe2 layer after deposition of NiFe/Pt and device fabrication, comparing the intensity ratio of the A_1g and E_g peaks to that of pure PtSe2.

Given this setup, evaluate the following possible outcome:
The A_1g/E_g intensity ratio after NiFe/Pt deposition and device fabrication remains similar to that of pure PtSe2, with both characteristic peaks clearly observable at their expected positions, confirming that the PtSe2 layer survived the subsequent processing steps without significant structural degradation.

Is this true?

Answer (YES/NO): YES